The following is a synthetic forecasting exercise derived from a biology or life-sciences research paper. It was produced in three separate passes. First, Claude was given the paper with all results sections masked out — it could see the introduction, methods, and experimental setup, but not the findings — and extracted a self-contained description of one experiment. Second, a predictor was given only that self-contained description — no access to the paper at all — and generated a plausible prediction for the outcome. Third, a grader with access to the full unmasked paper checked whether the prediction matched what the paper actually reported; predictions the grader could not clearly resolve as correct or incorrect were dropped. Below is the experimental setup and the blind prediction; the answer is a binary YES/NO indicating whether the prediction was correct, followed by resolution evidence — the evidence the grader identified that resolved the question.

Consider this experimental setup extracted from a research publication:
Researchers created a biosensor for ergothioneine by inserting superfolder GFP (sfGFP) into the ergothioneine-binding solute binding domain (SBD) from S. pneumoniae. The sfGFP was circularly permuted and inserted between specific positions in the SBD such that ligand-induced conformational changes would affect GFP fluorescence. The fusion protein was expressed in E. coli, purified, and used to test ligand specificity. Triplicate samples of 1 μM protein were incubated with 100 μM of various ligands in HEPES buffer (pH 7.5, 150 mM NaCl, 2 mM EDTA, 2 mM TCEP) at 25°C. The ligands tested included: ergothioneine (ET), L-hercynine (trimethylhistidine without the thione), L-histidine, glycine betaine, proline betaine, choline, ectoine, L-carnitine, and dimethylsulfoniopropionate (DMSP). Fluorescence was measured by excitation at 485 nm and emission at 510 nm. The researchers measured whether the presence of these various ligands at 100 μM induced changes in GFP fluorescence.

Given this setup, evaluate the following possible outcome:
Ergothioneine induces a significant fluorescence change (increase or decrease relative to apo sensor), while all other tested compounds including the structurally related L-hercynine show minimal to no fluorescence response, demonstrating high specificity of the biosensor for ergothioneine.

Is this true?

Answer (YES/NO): YES